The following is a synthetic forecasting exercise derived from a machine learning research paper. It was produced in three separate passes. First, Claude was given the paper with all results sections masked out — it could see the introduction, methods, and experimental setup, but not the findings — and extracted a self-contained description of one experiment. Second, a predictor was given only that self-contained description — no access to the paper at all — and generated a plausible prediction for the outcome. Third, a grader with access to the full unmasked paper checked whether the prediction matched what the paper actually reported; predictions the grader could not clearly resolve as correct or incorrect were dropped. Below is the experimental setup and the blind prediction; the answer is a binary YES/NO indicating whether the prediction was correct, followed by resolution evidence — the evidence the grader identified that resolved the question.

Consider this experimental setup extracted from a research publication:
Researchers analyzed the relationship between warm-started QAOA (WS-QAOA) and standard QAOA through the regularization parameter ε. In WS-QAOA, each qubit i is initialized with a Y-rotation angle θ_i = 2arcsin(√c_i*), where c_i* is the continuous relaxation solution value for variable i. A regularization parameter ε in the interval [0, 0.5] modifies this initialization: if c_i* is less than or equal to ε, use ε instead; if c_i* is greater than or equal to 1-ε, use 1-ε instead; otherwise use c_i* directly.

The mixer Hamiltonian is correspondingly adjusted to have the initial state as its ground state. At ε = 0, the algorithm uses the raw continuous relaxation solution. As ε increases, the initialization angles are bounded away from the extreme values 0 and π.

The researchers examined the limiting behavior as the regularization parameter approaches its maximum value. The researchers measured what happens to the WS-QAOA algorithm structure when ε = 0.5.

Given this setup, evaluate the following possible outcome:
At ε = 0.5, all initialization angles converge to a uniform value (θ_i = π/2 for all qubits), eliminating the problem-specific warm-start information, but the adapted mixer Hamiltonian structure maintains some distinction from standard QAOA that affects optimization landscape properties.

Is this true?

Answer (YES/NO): NO